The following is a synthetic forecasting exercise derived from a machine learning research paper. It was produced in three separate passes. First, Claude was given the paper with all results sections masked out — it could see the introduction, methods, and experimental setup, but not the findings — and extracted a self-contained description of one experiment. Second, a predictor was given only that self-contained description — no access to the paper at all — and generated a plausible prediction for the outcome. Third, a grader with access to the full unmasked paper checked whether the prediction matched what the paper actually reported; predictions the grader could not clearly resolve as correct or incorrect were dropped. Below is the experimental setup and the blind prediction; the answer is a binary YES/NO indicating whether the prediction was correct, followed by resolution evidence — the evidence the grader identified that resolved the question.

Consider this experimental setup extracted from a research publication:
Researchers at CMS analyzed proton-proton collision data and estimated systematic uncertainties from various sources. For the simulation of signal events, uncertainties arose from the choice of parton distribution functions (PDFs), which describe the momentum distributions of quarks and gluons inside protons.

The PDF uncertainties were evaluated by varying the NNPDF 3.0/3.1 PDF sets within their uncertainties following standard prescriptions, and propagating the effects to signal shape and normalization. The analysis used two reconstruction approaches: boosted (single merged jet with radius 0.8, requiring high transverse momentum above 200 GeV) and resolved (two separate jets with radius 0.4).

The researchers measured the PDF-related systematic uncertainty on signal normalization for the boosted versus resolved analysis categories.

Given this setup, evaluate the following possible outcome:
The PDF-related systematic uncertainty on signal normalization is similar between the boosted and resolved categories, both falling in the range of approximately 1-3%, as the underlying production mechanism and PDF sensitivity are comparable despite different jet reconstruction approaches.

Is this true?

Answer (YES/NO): NO